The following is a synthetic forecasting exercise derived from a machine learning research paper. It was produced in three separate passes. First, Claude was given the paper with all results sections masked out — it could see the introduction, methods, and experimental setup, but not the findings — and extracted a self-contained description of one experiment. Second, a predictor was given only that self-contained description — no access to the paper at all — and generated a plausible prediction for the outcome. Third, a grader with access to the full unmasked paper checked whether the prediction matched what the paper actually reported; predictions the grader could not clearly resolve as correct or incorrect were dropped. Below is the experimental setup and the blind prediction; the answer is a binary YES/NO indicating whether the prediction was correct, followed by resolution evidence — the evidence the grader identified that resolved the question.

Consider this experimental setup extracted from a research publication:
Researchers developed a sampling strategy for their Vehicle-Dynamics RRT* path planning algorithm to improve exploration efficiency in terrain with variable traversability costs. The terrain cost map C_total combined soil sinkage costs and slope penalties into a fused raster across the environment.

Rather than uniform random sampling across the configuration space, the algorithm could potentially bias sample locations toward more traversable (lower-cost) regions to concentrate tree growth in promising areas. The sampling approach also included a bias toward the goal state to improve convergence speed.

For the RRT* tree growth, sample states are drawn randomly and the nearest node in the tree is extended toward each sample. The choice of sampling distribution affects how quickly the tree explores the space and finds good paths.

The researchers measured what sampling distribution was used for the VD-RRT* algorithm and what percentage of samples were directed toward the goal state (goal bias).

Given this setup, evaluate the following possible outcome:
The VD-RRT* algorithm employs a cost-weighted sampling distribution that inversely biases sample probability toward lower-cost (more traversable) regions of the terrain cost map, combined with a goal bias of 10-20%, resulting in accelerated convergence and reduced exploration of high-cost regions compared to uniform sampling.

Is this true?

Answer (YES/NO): NO